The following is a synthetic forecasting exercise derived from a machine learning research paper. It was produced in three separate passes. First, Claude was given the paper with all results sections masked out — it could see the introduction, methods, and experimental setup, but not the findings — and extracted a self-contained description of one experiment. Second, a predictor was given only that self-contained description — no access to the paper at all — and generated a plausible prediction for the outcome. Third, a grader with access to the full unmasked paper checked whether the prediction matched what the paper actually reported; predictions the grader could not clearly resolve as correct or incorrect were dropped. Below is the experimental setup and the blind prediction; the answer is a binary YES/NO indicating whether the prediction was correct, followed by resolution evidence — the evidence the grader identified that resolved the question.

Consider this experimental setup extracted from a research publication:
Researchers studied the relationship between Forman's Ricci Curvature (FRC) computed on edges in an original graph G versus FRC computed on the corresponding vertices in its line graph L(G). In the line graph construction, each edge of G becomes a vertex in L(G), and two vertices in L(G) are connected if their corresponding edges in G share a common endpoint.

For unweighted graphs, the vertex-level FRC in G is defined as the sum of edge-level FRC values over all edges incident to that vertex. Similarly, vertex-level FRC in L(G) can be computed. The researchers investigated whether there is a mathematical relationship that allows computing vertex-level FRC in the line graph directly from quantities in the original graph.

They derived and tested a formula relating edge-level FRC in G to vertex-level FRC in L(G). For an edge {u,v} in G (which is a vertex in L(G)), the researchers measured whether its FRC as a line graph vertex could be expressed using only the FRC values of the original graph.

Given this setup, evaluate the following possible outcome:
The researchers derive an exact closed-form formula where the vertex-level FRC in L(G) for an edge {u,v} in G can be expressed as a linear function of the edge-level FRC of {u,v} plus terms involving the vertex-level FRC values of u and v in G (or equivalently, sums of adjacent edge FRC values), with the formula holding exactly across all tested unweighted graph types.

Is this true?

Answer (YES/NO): NO